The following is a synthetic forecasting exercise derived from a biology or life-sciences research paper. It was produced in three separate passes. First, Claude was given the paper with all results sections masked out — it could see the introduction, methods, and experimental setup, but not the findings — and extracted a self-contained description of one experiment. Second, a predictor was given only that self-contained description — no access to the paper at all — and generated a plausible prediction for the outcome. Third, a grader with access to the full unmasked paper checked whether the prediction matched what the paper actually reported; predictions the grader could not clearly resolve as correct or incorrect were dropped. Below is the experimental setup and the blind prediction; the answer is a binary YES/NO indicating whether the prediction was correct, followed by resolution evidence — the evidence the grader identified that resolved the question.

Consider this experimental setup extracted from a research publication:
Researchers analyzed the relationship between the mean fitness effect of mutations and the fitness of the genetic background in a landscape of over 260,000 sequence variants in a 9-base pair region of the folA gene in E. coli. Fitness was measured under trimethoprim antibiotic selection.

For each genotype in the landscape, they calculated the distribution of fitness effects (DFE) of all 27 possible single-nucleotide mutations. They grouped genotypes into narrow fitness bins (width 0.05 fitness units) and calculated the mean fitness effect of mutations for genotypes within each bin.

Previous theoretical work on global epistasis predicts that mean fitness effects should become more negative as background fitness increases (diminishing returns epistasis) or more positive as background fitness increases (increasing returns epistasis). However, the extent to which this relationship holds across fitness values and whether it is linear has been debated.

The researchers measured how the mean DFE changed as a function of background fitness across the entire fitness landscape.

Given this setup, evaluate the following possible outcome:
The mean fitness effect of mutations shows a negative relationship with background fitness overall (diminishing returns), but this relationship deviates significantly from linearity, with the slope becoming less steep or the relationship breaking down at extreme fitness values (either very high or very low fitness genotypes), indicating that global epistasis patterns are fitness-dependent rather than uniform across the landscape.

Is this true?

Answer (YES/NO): NO